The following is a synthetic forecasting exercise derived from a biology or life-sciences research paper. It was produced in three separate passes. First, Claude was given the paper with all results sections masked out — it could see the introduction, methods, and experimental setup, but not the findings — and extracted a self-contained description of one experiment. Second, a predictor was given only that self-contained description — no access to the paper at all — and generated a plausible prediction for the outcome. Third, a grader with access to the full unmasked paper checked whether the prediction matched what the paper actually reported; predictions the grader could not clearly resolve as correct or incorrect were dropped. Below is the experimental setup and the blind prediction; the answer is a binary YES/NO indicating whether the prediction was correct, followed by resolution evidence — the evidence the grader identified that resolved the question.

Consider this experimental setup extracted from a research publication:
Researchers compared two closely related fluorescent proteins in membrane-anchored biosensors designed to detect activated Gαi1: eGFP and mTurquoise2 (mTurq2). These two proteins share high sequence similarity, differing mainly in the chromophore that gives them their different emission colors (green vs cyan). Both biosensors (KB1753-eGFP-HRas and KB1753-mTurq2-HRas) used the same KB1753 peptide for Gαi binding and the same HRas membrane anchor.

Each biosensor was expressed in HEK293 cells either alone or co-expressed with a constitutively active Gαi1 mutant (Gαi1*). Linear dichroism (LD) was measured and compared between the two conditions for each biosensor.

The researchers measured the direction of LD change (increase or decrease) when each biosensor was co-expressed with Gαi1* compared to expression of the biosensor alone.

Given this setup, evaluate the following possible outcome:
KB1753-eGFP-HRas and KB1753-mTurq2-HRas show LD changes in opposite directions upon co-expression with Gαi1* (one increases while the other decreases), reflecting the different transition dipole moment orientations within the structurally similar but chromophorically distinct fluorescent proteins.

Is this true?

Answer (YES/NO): YES